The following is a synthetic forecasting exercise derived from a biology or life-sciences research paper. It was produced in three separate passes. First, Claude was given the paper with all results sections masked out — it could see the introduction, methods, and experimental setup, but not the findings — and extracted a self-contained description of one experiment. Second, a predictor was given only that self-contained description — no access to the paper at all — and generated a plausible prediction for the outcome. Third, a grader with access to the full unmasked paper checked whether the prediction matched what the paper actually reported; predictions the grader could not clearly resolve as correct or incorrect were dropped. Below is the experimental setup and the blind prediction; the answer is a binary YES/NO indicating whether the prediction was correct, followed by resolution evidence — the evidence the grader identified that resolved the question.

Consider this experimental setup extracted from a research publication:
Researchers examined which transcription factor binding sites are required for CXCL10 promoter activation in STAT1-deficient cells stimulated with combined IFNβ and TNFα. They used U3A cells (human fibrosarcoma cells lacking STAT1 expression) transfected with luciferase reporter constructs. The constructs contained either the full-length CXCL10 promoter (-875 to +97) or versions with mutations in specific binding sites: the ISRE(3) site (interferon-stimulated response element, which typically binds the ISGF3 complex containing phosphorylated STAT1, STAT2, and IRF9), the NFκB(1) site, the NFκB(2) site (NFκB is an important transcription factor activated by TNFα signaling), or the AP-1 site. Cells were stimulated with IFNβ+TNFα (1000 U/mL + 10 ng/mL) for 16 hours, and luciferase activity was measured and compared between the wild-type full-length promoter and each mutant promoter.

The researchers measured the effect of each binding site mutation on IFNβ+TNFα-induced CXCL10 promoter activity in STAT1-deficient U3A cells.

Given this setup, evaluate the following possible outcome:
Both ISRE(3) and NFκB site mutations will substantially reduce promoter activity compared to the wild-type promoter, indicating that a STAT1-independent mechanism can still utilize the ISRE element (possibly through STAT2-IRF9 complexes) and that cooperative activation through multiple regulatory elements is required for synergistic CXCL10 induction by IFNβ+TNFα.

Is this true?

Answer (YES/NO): YES